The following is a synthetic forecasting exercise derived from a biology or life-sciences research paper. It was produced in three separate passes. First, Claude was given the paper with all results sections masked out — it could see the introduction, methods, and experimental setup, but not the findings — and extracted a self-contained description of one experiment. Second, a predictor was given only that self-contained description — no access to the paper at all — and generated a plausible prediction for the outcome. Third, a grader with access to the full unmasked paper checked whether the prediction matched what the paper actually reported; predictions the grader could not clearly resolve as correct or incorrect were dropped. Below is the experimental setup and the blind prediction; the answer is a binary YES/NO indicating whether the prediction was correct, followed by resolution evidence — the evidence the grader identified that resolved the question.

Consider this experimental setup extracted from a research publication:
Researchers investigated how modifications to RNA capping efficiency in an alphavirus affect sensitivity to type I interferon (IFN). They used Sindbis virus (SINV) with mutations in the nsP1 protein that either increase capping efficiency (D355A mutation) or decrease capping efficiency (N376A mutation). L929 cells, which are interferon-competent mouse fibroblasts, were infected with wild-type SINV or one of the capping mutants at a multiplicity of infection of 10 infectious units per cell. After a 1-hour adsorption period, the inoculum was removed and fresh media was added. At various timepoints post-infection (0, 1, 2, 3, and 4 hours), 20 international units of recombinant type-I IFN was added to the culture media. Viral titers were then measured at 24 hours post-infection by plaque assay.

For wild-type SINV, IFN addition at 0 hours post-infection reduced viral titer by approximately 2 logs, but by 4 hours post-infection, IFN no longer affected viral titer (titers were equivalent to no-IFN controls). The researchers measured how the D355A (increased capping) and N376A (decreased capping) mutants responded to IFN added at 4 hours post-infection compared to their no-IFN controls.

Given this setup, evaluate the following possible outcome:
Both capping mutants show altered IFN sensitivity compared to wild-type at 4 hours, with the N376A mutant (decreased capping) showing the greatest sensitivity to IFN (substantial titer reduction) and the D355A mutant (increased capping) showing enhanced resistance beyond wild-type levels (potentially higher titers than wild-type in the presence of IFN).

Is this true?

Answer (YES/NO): NO